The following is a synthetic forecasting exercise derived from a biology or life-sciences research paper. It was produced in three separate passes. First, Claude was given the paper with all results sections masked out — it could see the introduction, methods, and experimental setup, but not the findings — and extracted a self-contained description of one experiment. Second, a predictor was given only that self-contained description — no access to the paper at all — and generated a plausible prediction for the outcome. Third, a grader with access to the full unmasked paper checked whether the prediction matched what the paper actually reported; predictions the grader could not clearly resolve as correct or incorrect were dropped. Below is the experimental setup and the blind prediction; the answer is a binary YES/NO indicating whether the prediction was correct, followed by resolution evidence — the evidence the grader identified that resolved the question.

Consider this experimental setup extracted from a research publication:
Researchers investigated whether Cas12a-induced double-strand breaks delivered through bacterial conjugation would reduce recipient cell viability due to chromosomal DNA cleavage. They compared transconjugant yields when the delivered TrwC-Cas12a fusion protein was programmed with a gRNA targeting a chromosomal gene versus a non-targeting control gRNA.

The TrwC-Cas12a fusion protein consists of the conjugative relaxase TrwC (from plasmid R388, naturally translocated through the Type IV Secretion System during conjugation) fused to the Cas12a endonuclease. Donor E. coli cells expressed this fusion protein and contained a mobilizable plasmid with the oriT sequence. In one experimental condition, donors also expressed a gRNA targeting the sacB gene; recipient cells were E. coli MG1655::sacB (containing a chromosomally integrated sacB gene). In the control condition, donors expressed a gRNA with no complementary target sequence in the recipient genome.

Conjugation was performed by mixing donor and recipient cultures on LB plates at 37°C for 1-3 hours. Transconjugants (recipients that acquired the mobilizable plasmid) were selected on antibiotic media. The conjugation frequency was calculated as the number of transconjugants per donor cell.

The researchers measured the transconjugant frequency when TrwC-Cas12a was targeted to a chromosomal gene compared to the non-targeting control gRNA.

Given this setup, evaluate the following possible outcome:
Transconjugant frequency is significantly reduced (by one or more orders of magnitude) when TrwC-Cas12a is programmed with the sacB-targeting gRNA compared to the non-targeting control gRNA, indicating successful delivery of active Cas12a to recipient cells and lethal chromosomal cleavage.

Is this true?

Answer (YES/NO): YES